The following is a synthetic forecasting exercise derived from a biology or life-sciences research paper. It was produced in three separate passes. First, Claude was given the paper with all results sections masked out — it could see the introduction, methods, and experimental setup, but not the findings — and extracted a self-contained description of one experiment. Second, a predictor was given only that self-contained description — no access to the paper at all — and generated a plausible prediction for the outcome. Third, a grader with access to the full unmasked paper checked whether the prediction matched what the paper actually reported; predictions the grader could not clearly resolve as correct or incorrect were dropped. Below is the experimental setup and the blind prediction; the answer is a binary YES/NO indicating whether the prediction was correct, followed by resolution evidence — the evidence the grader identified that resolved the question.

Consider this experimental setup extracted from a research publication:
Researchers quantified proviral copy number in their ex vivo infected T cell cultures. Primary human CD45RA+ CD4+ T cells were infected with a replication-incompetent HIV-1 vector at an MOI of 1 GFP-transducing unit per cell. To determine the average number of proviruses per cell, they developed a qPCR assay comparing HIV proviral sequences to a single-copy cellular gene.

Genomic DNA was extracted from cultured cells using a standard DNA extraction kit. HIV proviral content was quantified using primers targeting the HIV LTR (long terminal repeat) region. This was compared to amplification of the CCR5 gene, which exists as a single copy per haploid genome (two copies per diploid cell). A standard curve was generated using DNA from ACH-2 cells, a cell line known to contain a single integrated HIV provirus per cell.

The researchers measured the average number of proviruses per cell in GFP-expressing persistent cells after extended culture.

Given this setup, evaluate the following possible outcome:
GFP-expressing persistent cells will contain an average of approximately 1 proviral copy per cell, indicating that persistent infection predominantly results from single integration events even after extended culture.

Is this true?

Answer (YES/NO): YES